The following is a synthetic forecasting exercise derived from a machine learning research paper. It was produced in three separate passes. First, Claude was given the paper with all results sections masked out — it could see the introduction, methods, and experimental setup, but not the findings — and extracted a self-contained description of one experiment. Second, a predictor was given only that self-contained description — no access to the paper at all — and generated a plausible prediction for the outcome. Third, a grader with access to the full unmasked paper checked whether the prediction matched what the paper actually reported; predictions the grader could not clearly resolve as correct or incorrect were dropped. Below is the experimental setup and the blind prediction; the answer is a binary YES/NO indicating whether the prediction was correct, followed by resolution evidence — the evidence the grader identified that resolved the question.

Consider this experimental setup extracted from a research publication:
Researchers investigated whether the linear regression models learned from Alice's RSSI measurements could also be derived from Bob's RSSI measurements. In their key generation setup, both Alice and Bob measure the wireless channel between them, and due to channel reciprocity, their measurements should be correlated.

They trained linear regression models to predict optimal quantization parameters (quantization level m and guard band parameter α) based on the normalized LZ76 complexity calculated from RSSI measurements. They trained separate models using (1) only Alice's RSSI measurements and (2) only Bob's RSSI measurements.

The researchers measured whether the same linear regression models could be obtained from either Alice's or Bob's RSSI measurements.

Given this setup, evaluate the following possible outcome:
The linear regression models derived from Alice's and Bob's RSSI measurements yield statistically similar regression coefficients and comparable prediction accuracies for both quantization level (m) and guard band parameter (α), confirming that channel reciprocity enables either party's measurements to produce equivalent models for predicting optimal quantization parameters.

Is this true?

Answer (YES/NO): YES